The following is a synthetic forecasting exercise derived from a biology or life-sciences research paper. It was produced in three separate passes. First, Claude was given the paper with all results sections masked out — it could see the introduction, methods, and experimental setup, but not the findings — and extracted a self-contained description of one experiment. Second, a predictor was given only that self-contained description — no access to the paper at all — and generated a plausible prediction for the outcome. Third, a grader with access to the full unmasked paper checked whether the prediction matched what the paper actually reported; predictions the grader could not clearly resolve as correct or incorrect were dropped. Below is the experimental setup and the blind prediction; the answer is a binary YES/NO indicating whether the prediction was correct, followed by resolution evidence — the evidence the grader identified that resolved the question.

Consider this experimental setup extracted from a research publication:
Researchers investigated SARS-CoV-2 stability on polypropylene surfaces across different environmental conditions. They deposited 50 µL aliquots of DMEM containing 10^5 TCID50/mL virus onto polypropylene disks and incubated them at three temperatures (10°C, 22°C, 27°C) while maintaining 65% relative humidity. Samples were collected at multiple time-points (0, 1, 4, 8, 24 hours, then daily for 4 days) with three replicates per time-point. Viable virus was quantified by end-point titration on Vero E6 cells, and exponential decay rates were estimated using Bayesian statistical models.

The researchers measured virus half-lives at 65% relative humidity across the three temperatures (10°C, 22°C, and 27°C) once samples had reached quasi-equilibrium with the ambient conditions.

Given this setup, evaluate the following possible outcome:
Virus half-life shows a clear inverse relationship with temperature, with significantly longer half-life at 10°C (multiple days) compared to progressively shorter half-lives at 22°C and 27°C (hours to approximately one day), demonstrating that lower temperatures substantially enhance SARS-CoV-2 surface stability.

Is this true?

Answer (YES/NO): NO